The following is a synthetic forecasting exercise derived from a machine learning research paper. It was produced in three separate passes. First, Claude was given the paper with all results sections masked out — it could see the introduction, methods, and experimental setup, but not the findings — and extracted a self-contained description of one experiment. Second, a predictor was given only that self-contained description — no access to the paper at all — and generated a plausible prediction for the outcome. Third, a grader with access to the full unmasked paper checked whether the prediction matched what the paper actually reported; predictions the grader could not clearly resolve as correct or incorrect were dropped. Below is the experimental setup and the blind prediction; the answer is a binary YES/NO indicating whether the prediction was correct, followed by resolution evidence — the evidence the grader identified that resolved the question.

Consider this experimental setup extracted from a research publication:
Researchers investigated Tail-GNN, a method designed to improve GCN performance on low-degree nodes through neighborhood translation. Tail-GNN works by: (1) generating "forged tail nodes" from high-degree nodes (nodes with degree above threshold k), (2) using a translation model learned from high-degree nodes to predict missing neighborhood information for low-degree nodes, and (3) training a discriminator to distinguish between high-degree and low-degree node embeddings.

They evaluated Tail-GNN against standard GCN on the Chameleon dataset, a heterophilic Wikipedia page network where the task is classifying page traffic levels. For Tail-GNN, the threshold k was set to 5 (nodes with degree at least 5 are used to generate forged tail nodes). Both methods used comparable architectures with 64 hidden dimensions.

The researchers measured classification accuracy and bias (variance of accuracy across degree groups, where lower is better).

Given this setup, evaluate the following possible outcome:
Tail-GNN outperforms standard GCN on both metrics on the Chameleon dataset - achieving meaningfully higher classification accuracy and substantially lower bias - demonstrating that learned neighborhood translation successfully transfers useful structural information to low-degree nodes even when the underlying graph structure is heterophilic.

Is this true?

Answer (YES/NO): NO